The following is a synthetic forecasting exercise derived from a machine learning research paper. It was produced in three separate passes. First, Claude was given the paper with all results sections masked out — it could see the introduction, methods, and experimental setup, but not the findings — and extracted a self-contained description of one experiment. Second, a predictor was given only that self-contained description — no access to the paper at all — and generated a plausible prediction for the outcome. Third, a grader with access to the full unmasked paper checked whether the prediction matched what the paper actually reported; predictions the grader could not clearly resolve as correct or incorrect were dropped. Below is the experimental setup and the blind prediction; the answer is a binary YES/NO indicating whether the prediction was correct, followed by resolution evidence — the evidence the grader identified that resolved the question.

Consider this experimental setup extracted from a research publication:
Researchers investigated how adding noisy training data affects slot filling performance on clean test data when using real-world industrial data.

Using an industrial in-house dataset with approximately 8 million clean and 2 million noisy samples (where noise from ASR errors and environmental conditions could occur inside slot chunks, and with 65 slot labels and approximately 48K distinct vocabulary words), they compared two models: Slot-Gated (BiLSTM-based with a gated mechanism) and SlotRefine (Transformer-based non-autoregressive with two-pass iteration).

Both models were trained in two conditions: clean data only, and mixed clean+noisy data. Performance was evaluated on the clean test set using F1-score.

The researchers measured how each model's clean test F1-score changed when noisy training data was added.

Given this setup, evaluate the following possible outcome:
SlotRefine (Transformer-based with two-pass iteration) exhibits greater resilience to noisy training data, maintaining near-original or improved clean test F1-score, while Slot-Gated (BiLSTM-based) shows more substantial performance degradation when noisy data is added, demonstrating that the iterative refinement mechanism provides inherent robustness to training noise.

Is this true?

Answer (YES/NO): NO